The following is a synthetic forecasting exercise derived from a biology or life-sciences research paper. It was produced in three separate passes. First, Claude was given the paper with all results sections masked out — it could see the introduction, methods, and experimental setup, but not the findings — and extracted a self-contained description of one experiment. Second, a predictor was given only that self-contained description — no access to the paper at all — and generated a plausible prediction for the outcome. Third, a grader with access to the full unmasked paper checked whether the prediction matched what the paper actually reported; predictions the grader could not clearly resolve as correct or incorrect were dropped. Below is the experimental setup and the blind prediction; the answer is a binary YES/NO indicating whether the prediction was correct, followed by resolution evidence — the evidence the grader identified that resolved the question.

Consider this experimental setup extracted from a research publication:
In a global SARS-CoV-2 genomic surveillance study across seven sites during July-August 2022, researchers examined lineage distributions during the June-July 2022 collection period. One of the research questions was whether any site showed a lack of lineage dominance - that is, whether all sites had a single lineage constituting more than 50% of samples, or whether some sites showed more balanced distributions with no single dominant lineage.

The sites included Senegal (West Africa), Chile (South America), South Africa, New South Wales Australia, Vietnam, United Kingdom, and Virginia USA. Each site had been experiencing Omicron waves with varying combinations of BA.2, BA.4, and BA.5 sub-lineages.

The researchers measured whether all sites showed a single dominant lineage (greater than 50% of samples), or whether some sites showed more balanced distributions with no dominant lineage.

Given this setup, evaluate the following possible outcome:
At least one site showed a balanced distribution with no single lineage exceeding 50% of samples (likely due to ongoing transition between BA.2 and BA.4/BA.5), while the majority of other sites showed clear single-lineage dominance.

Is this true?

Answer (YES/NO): YES